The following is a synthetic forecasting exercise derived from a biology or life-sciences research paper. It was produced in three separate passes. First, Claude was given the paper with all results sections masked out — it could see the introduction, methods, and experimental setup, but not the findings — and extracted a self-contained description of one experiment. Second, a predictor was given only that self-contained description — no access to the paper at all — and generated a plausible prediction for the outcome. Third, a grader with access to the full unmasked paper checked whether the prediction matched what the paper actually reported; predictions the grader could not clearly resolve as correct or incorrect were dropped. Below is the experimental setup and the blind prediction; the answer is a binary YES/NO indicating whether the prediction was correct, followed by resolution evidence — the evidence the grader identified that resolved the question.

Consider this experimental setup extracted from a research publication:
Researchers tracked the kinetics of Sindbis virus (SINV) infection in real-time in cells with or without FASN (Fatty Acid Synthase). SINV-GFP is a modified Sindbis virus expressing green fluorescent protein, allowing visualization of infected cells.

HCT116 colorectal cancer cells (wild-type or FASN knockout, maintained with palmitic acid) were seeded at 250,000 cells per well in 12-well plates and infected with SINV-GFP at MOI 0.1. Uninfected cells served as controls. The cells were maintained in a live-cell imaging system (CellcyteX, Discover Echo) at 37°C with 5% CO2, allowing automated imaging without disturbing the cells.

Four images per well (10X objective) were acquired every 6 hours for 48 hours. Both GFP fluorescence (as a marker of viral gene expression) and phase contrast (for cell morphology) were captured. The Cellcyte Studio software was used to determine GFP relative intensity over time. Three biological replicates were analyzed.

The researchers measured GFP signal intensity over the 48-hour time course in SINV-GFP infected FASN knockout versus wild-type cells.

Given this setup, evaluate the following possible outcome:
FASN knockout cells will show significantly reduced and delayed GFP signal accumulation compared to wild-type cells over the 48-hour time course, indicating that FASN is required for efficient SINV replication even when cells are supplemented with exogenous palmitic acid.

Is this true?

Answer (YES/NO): YES